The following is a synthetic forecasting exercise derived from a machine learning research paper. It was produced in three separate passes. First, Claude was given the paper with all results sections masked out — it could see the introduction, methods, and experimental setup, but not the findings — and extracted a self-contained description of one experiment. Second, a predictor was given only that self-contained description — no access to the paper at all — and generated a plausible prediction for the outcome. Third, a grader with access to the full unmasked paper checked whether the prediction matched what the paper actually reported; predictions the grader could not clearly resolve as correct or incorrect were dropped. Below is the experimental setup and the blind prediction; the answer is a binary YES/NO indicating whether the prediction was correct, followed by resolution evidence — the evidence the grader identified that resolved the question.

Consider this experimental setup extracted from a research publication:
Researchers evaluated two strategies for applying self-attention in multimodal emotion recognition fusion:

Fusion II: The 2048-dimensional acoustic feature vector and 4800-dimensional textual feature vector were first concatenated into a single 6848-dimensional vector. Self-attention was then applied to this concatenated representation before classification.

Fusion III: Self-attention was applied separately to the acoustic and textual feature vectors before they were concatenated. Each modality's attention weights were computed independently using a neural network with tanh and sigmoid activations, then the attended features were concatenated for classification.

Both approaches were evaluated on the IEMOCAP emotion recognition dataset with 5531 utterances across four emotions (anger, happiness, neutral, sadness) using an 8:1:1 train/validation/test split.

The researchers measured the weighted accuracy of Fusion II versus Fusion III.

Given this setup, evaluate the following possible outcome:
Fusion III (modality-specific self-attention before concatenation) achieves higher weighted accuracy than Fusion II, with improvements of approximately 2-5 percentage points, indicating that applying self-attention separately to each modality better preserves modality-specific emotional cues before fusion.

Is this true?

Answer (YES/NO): NO